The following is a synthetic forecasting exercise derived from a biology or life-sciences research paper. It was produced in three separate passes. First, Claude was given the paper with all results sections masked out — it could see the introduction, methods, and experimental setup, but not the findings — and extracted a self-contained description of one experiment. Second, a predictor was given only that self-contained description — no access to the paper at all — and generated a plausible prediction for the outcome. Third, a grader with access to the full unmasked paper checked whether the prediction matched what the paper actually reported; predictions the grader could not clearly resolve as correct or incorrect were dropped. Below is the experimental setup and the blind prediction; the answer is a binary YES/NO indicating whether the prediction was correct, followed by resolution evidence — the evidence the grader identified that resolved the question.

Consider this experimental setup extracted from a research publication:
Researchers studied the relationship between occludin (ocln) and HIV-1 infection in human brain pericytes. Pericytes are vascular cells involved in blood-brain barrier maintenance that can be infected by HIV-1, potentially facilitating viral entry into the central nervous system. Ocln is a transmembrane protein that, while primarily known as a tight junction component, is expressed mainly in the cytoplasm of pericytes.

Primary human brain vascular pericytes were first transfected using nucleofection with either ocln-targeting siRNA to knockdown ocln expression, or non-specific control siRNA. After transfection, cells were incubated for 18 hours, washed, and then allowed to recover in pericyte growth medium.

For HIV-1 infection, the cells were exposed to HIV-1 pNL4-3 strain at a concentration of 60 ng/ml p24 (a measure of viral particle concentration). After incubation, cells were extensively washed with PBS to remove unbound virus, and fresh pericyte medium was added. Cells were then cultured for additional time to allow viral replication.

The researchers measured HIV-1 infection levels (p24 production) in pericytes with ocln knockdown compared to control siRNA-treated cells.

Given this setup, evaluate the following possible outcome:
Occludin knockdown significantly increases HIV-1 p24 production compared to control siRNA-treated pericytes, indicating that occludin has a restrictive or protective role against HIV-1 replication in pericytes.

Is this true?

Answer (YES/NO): YES